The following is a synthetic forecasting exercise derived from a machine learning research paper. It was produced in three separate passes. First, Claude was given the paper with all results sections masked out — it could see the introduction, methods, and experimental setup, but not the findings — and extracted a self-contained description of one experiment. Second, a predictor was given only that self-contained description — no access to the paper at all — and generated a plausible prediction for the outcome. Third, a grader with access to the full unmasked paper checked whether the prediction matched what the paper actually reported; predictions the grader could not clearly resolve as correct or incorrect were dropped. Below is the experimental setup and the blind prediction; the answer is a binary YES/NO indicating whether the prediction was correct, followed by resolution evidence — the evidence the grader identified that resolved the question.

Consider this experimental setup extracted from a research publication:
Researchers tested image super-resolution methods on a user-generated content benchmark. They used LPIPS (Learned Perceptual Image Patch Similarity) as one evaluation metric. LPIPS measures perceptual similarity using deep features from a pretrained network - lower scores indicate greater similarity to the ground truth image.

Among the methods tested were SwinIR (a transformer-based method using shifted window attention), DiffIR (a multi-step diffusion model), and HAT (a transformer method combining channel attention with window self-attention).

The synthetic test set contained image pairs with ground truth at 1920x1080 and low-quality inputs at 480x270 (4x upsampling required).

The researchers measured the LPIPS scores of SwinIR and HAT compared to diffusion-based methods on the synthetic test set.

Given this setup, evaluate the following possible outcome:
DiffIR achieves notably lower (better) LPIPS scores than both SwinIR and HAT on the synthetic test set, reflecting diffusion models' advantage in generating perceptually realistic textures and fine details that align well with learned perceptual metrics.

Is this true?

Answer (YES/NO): YES